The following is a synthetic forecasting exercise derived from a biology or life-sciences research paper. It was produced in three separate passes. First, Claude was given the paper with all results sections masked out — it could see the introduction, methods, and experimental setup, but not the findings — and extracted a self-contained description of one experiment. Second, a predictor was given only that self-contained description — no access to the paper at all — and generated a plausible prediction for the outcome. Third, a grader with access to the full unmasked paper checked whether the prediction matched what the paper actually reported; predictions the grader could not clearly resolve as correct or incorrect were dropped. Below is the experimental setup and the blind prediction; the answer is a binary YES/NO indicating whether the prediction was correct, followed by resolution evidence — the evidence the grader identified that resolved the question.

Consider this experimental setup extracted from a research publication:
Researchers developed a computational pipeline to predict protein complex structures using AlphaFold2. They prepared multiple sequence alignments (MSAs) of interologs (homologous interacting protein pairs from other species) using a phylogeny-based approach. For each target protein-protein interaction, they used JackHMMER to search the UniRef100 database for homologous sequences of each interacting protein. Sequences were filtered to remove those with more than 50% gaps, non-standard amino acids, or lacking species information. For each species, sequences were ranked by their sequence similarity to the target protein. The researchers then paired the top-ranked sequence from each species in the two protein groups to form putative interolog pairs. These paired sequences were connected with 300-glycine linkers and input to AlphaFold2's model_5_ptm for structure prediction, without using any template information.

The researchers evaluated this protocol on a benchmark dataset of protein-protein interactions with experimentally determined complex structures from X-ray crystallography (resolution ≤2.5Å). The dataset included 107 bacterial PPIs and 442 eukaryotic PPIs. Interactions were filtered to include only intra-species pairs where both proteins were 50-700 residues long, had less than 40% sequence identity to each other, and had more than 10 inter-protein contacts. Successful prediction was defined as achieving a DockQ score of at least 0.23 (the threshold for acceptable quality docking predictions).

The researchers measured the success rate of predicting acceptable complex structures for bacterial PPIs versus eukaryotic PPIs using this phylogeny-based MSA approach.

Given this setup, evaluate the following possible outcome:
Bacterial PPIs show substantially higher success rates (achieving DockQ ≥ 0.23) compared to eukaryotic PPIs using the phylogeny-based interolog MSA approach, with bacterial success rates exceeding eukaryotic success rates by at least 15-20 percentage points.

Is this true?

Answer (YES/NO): YES